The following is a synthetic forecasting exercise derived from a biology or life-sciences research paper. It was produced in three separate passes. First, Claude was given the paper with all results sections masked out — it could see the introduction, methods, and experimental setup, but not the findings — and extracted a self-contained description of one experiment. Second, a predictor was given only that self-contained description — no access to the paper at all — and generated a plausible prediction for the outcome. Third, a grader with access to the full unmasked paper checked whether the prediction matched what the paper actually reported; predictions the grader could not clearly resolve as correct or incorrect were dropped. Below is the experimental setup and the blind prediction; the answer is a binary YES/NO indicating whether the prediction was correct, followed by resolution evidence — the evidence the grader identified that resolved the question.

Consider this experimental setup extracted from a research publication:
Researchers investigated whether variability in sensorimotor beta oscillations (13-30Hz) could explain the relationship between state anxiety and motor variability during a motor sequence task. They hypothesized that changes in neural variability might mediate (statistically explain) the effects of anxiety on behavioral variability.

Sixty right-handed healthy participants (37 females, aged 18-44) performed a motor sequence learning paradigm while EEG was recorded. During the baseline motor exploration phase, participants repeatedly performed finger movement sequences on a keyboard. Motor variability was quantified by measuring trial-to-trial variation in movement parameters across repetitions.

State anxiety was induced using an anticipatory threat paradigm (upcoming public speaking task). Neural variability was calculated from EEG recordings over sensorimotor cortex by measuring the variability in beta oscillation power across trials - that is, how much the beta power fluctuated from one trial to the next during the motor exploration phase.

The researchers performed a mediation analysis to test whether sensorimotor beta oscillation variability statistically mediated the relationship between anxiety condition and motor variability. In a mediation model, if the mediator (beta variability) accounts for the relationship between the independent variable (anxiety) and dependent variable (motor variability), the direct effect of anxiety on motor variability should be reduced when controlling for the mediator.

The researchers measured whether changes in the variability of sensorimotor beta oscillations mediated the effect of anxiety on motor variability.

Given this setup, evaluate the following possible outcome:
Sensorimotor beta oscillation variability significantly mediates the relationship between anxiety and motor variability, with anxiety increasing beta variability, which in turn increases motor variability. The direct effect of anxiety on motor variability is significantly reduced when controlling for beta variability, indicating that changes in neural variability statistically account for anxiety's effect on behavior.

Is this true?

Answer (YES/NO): NO